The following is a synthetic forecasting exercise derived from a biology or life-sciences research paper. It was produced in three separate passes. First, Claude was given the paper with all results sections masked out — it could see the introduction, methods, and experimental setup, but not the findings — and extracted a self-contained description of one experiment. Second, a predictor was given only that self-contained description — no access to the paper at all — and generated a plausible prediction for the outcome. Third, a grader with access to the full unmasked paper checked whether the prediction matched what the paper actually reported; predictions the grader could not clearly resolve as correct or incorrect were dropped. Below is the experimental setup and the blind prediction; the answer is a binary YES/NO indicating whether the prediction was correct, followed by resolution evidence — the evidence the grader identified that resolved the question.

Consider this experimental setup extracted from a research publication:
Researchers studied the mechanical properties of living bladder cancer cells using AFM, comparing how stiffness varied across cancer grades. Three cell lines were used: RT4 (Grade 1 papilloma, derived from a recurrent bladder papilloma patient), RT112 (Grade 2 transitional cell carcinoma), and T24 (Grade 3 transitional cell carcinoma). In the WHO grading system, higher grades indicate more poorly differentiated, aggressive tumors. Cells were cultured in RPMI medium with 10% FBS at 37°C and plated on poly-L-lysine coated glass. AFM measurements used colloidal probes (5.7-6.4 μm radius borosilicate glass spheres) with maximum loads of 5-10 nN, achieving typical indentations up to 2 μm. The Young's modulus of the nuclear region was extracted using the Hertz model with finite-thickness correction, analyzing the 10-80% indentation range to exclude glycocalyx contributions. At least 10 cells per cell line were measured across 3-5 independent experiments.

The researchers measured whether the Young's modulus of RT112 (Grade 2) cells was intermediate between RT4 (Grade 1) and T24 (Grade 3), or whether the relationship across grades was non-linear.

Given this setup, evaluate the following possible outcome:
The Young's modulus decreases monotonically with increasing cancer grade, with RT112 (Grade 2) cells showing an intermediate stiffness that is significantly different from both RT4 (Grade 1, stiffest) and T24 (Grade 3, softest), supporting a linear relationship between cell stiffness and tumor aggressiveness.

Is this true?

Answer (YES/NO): NO